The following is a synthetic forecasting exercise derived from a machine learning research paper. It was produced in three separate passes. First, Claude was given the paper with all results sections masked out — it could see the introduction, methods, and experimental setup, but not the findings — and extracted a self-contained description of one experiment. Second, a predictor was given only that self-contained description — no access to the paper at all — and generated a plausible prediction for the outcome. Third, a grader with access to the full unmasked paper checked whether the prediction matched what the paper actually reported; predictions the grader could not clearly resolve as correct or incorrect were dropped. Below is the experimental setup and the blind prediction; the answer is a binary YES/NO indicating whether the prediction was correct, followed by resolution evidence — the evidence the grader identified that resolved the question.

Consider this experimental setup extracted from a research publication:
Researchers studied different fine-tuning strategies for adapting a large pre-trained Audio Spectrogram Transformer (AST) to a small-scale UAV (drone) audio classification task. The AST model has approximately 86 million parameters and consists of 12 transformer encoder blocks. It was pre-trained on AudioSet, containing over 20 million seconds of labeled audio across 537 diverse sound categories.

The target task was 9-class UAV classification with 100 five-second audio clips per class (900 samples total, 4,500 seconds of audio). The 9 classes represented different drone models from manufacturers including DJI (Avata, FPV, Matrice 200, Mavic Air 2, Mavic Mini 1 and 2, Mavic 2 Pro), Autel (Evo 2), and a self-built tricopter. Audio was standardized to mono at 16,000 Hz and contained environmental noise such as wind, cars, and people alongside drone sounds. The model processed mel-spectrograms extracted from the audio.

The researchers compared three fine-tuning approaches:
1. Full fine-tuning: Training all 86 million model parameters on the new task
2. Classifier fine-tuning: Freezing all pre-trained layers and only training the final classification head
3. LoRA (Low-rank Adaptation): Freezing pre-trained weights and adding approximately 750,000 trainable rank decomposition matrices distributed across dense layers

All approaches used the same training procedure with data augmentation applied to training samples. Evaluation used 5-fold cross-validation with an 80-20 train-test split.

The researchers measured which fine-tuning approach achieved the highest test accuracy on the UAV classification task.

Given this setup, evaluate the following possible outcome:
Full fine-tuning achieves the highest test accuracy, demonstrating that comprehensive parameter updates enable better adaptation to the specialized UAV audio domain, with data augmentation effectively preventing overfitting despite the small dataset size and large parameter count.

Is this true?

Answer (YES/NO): NO